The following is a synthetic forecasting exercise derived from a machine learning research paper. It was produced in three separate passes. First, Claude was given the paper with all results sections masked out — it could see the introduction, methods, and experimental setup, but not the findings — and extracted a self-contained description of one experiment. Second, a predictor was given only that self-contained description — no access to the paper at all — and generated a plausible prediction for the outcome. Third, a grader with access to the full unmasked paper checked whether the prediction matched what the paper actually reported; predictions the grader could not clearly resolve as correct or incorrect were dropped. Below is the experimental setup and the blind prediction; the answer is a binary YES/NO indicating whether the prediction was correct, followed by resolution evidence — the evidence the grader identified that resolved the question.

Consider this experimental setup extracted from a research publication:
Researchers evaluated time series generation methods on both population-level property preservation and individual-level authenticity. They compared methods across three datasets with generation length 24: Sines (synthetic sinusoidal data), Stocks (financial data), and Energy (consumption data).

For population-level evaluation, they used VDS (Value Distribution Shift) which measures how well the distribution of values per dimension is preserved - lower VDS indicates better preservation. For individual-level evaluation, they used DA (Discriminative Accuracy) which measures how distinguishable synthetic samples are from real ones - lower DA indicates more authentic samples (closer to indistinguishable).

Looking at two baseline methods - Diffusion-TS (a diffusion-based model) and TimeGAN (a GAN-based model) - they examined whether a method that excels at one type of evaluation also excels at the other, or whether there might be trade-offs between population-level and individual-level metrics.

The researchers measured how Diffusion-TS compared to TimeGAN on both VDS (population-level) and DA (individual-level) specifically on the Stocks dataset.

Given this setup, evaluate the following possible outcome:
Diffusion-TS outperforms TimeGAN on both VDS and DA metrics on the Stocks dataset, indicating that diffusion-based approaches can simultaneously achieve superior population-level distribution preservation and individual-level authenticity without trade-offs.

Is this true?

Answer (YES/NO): NO